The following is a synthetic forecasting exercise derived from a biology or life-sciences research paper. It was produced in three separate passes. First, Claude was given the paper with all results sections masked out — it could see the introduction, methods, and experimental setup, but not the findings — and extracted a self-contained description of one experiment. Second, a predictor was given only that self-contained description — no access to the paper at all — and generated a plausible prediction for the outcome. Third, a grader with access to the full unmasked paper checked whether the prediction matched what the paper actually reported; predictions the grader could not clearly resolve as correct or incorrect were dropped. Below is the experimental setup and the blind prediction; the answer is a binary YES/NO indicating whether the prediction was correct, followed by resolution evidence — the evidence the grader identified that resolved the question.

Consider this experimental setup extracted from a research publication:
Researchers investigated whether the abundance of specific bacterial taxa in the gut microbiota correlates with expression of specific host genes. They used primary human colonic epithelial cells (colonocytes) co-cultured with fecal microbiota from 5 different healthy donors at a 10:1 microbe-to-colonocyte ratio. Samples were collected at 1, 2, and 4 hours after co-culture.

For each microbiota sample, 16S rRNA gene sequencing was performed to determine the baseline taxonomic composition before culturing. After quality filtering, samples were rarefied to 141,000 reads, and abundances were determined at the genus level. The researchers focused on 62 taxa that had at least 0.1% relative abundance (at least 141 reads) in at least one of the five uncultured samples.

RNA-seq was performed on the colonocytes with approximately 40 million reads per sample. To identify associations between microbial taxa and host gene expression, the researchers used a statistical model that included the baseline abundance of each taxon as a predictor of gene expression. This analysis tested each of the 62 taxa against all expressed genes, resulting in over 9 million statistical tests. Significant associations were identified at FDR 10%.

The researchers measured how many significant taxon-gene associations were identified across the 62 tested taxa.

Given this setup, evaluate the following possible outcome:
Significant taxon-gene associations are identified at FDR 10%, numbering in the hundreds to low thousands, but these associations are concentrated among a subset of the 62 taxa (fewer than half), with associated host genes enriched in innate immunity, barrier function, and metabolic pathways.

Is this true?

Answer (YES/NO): NO